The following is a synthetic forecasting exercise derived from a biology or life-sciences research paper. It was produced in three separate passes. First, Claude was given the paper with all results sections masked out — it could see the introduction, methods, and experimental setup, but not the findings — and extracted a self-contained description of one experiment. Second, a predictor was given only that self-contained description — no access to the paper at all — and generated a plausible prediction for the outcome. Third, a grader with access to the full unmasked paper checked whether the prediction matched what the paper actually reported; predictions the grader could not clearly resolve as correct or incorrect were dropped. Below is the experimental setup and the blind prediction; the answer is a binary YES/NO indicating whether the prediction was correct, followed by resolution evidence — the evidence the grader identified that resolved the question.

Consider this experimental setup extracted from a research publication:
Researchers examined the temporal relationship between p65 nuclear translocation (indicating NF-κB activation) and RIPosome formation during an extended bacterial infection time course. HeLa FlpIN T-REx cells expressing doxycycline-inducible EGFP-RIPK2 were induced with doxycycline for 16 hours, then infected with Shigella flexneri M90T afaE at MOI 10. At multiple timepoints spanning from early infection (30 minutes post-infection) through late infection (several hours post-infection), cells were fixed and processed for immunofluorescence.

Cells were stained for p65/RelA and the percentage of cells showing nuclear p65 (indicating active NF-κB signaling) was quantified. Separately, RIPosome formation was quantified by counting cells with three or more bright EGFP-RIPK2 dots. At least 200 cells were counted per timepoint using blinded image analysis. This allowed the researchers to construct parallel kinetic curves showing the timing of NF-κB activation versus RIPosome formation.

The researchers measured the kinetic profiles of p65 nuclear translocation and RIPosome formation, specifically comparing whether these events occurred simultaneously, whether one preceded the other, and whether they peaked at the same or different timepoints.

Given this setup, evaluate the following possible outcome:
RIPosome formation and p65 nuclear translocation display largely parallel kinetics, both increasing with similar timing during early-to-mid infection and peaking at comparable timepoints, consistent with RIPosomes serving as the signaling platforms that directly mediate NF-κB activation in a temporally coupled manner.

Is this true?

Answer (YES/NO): NO